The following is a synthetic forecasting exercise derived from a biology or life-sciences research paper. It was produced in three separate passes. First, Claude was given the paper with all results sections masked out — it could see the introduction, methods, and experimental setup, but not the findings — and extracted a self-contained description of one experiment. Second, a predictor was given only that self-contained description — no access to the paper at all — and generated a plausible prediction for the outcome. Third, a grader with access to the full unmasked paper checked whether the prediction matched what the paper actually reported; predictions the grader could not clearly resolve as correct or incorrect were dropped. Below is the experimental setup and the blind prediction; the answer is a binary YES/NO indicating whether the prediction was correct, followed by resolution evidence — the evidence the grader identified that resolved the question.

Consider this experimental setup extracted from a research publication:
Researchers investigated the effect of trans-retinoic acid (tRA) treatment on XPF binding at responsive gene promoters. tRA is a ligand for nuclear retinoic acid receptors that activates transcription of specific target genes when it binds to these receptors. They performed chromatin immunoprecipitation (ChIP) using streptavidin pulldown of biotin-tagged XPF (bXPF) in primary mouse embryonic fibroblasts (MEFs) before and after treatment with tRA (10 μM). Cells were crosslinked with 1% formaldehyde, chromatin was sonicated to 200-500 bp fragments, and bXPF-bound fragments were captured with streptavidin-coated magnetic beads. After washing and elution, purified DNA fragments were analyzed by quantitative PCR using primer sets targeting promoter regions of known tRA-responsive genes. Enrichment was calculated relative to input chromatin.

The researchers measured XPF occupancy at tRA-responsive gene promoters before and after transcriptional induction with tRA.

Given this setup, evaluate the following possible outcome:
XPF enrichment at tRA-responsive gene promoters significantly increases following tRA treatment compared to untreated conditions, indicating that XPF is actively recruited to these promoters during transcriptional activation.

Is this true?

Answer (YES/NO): YES